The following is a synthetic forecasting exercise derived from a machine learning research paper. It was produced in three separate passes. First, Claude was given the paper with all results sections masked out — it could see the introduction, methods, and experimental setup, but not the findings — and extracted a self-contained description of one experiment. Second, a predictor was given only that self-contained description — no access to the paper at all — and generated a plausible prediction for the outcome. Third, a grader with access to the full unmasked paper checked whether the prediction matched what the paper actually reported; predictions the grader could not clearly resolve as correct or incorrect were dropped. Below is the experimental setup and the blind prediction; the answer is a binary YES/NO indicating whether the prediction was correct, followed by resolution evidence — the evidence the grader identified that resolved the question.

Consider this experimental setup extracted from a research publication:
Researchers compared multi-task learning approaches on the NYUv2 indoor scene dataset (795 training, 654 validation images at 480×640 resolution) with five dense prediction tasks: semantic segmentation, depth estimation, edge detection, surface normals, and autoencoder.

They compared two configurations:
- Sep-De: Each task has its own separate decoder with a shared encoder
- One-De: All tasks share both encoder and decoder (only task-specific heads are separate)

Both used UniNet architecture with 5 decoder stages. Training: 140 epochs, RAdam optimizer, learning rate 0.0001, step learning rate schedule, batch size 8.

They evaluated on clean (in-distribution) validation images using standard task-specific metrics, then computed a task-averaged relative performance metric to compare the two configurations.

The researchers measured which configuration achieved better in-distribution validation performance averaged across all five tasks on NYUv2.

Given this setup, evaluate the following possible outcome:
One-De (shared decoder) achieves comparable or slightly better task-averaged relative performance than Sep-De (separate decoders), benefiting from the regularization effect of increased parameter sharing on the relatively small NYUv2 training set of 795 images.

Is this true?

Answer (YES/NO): NO